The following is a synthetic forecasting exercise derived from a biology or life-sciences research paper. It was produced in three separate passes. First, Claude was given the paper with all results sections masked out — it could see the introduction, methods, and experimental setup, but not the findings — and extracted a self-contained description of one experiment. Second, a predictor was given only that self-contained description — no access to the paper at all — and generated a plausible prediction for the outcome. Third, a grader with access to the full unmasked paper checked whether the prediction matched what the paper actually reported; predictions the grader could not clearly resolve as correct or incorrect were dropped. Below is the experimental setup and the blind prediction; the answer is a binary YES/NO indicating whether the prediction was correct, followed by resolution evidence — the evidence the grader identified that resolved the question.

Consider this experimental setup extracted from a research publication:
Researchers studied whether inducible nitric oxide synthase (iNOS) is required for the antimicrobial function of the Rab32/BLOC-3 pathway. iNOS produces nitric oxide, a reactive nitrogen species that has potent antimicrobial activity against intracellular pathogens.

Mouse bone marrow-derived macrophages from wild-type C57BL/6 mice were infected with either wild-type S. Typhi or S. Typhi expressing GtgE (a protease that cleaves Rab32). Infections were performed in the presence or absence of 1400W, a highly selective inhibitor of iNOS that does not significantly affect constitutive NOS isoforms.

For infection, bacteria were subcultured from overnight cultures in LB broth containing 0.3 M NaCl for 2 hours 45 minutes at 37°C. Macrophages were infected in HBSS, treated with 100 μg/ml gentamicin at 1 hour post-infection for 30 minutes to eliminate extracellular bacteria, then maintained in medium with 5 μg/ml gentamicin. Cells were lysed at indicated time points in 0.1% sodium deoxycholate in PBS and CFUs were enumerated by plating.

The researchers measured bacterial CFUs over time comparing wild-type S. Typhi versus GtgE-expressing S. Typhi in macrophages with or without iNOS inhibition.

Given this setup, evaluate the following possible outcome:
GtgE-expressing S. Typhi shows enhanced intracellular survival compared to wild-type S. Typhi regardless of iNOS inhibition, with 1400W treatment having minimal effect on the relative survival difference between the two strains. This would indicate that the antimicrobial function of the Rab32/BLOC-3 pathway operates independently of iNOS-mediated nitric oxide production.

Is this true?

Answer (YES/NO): YES